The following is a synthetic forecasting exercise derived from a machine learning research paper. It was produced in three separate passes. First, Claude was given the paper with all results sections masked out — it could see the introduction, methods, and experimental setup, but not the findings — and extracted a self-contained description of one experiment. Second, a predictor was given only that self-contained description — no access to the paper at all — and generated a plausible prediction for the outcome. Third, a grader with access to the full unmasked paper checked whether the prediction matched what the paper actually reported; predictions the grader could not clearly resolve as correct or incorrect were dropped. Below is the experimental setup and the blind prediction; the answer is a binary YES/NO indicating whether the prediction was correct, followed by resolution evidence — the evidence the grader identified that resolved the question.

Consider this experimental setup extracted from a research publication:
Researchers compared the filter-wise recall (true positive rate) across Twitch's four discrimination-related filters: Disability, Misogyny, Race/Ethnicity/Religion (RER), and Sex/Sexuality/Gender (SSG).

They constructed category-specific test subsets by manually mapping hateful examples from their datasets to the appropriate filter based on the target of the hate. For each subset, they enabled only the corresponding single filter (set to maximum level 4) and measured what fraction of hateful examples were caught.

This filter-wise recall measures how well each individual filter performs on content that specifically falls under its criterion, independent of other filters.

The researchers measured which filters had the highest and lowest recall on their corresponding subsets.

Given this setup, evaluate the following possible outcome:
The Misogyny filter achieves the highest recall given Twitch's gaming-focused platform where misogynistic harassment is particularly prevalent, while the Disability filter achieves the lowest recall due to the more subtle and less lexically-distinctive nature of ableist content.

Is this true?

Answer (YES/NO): NO